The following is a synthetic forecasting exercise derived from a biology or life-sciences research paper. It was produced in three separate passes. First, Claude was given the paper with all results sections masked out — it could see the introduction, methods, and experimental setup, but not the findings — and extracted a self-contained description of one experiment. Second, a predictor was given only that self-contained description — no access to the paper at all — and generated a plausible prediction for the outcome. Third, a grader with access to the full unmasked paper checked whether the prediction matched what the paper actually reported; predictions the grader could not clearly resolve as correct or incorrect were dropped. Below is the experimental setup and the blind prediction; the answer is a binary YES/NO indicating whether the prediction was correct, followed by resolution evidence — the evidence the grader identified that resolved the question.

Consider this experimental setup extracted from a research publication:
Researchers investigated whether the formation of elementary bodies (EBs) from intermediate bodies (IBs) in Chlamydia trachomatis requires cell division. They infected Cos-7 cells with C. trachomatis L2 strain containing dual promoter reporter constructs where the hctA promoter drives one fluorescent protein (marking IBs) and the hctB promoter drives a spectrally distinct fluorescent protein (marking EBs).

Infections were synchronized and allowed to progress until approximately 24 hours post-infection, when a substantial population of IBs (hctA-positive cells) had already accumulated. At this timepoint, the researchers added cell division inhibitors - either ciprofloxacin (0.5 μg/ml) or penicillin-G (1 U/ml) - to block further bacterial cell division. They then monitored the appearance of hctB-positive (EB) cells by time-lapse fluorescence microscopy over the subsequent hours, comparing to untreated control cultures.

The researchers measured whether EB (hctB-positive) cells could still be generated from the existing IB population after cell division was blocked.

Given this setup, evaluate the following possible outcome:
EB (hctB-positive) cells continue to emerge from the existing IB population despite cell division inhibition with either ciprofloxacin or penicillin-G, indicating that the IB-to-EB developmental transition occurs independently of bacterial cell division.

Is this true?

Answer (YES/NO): YES